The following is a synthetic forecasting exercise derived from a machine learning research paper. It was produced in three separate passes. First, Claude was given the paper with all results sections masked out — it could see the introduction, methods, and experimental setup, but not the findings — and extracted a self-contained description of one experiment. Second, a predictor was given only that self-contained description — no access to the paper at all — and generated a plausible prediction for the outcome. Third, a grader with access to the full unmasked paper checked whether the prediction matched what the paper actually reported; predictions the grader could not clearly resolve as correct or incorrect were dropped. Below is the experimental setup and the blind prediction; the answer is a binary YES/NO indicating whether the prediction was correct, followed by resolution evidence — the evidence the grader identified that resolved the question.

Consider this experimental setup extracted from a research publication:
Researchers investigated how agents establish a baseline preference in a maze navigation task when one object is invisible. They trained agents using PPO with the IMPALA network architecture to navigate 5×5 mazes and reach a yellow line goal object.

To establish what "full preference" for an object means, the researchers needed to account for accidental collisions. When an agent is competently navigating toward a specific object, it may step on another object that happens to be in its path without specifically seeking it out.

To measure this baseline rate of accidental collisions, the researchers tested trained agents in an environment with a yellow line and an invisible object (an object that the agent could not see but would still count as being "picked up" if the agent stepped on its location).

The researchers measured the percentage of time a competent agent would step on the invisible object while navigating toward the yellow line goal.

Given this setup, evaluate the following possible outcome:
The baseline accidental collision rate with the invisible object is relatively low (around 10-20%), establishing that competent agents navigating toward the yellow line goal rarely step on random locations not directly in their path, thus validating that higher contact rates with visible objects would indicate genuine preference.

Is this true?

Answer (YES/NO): YES